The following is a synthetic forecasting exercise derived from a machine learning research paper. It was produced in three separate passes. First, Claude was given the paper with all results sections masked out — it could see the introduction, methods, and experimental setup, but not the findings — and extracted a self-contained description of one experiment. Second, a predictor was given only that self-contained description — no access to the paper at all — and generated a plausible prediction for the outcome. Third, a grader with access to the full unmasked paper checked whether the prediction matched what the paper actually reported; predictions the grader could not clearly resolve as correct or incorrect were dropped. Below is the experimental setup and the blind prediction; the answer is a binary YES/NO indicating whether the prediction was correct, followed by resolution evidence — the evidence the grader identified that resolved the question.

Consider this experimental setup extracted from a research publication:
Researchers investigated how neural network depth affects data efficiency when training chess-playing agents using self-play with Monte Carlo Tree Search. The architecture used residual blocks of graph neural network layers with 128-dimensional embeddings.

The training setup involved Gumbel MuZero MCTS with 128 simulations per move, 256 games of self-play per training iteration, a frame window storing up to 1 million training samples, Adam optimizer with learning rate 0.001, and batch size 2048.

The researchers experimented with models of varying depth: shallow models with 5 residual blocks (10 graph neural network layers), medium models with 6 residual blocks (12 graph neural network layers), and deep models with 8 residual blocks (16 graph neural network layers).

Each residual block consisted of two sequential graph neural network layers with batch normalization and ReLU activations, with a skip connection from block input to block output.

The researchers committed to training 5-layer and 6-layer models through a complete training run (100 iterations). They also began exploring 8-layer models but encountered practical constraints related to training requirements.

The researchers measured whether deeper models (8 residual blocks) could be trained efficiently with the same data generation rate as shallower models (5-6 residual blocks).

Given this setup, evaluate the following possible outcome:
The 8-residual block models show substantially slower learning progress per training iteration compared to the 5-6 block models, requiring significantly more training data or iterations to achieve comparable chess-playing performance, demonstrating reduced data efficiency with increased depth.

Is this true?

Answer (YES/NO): YES